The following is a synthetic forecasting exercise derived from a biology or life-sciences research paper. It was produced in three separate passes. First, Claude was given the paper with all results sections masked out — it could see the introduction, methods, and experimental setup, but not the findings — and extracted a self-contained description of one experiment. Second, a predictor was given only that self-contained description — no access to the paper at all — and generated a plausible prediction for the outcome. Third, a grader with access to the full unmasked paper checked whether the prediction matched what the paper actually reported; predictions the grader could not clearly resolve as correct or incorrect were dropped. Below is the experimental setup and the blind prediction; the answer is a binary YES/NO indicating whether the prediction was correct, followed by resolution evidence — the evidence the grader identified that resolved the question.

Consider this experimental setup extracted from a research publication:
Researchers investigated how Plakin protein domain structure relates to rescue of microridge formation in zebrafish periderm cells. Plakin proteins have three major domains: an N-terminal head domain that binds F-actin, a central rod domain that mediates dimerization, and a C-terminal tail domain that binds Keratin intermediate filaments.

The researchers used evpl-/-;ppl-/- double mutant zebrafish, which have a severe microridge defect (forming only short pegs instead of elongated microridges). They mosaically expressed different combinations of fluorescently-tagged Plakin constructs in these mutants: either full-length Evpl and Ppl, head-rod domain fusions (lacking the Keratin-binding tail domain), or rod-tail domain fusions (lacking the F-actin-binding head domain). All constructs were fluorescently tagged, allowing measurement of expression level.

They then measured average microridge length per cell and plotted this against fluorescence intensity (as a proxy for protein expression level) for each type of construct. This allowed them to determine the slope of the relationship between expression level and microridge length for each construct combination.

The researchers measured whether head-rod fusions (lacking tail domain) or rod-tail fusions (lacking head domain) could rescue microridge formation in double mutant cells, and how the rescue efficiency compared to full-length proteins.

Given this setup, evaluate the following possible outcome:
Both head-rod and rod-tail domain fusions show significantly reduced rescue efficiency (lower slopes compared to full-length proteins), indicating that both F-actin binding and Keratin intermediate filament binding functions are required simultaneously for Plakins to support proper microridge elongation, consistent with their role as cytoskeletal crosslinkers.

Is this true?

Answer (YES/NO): NO